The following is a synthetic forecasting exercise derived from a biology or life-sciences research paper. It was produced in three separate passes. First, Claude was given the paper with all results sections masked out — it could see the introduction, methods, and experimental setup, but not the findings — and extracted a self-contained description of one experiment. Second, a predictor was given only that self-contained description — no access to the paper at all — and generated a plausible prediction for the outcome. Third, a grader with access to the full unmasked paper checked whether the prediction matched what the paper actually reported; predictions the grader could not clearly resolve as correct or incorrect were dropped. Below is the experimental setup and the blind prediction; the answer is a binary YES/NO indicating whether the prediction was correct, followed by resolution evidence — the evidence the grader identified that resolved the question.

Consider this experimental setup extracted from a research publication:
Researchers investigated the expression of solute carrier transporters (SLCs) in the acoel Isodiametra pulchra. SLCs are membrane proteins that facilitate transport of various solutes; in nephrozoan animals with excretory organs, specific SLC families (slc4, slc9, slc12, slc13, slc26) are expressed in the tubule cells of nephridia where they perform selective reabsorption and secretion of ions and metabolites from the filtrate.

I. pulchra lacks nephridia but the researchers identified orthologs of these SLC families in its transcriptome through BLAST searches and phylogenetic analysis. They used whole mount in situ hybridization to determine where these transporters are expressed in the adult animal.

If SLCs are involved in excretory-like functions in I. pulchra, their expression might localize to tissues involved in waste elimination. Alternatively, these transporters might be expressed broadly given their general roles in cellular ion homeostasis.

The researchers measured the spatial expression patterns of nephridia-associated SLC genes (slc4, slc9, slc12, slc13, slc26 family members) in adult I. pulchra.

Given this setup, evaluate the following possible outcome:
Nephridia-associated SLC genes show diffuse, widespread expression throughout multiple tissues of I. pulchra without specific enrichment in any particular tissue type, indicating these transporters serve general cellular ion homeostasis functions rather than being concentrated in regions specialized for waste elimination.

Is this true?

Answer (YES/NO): NO